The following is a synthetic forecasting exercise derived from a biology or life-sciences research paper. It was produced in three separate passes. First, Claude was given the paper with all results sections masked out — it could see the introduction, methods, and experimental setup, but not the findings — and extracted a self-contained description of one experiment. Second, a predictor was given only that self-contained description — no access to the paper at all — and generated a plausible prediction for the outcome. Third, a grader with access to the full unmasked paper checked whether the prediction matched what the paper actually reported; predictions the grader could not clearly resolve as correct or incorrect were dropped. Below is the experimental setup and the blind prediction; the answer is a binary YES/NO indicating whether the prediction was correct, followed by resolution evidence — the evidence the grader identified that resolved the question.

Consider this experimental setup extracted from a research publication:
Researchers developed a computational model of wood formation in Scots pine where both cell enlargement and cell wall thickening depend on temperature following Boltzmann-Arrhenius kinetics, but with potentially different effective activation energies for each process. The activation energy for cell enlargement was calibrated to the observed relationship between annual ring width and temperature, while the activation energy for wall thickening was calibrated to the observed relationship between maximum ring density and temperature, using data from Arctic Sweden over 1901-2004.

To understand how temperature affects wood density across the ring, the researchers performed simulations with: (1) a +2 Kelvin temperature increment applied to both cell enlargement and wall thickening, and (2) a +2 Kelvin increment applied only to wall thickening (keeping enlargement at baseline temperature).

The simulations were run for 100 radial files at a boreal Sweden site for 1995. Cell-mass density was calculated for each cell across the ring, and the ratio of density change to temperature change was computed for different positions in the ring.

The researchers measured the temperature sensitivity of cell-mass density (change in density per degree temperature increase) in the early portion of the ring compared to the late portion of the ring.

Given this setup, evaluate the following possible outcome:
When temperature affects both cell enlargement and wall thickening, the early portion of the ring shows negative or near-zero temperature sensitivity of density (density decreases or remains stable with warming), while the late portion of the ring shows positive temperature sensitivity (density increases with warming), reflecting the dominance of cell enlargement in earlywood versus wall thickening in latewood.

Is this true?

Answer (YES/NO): YES